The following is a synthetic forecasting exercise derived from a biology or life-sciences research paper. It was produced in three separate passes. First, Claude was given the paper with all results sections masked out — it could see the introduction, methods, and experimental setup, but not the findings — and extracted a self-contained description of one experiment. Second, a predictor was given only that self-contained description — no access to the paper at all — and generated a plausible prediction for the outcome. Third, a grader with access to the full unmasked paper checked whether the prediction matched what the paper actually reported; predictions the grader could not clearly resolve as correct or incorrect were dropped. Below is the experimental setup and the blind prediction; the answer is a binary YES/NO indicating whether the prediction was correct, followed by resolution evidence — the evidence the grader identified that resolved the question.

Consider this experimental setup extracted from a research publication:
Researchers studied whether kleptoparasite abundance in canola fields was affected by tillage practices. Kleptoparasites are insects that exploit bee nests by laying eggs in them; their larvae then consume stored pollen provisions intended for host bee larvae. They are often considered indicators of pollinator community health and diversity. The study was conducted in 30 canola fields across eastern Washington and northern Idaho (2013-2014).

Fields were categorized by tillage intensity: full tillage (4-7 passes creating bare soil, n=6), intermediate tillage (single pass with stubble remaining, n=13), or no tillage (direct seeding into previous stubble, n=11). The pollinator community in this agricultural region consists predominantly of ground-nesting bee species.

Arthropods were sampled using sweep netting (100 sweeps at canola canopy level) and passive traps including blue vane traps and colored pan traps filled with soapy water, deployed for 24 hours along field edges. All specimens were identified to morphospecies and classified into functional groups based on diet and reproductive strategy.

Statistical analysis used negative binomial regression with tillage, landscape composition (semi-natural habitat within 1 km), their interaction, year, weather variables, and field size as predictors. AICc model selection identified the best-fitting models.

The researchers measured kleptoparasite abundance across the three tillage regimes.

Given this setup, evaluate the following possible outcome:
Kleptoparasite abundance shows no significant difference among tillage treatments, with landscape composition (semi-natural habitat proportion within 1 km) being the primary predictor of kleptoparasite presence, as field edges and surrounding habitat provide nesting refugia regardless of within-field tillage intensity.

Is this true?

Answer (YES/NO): NO